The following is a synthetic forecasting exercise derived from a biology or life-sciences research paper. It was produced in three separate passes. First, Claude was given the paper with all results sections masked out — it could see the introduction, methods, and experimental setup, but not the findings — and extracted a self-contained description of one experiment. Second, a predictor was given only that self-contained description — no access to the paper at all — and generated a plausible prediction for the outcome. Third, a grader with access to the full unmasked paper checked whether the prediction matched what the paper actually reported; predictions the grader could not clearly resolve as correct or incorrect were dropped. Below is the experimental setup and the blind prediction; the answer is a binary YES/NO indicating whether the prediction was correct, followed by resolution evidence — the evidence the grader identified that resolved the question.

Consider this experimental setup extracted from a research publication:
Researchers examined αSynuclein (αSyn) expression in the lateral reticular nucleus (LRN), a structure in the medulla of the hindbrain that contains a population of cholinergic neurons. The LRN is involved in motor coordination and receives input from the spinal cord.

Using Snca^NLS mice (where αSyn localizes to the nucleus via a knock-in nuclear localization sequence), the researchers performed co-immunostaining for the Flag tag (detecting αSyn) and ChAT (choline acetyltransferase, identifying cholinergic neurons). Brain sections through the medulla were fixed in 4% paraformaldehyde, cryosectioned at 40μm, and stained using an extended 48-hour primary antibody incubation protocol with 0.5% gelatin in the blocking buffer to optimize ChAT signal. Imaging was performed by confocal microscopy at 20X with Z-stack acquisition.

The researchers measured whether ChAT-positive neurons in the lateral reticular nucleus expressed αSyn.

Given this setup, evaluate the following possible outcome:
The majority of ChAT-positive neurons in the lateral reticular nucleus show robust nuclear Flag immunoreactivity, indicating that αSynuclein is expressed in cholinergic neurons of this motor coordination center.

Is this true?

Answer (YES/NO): NO